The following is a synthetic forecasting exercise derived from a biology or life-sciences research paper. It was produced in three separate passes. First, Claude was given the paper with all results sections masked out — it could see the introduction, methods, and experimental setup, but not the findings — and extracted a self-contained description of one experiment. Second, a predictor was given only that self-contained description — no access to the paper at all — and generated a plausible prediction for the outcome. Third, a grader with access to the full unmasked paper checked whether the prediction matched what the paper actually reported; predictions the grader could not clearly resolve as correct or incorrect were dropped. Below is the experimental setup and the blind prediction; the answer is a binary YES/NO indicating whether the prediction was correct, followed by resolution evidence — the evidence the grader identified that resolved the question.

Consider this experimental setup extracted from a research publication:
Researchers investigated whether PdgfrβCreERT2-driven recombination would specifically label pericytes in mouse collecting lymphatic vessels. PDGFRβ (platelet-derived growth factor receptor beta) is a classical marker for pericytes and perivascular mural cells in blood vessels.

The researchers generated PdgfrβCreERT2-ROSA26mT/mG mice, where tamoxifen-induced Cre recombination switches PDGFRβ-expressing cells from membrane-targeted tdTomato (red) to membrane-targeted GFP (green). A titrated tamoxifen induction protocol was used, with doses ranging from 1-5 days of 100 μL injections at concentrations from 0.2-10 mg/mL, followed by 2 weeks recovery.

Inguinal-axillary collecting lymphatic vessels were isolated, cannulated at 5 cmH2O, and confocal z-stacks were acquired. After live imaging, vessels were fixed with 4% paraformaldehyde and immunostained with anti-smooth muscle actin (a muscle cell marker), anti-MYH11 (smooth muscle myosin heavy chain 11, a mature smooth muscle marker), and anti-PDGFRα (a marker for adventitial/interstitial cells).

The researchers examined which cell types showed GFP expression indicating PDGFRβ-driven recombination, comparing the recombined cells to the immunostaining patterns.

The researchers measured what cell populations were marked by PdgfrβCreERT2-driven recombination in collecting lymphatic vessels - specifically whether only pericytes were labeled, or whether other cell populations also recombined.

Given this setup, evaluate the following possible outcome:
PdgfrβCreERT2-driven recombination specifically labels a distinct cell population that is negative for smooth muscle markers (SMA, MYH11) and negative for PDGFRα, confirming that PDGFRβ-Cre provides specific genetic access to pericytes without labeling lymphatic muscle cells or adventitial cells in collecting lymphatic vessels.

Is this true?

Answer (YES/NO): NO